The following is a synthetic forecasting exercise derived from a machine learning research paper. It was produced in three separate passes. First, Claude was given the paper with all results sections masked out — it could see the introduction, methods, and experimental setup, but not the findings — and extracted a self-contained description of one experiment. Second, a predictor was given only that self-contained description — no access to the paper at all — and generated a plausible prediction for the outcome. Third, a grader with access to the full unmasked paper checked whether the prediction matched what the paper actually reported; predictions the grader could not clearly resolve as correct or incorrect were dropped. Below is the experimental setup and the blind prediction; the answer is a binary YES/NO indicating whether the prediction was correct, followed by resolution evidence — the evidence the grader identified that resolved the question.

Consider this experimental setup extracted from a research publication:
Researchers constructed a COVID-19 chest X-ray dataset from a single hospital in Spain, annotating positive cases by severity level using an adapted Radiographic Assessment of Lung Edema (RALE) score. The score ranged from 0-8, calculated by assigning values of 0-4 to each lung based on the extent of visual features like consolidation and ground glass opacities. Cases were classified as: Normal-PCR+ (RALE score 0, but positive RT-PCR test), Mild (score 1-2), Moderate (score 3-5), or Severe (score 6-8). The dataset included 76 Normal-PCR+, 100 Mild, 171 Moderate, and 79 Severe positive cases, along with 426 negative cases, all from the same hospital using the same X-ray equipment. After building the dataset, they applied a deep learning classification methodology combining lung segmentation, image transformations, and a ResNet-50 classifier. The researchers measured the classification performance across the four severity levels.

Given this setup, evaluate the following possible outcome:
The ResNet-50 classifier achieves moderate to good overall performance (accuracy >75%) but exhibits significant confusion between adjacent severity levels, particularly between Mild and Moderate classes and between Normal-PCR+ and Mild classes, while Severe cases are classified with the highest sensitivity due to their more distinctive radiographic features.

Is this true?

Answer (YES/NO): NO